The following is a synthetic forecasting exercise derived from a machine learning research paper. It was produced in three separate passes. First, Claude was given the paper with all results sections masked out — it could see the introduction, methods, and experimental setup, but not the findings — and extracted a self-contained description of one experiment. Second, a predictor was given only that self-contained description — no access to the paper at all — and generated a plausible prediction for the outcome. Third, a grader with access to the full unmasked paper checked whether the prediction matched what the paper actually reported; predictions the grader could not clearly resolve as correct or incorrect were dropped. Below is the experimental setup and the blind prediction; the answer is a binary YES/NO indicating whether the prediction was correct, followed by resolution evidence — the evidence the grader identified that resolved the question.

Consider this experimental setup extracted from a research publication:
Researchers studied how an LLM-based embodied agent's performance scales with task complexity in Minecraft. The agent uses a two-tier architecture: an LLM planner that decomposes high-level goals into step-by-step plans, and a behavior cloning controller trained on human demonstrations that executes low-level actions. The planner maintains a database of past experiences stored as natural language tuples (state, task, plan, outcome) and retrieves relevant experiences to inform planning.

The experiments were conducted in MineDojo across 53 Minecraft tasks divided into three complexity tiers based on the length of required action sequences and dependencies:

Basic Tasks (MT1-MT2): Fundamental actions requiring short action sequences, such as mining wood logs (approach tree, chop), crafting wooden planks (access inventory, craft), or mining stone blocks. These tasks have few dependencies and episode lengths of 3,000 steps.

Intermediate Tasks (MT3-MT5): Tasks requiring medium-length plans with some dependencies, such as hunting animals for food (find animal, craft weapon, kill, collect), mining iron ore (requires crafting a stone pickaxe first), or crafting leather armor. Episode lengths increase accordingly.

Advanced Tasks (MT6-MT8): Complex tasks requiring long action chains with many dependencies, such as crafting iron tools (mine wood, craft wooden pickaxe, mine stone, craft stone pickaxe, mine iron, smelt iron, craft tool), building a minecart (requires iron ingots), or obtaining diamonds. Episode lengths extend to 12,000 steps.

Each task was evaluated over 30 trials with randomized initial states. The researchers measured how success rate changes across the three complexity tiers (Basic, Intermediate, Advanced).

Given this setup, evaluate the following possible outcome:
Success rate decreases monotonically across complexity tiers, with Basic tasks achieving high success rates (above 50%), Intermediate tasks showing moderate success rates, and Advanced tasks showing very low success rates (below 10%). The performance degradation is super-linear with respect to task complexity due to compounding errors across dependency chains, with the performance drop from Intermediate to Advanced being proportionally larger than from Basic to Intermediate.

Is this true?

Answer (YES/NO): NO